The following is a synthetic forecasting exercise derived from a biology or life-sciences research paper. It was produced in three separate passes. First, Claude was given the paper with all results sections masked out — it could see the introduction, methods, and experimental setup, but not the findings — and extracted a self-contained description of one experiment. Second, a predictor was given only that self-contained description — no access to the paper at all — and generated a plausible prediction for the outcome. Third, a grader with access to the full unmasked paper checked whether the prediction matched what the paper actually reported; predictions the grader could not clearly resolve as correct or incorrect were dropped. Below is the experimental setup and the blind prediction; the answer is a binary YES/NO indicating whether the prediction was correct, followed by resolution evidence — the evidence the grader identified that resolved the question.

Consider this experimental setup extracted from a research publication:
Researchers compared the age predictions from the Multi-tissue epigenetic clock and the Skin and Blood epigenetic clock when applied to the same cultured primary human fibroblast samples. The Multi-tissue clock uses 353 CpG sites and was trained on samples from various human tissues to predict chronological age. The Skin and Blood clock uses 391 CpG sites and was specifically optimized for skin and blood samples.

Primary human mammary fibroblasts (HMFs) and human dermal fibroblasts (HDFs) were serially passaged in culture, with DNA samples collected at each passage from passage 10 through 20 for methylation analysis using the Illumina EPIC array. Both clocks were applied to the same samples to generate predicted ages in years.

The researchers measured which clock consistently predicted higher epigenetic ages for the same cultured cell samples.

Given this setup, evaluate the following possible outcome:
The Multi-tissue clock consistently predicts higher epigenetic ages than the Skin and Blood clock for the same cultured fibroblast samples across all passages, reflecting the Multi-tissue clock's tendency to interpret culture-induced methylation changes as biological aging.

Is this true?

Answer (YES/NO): YES